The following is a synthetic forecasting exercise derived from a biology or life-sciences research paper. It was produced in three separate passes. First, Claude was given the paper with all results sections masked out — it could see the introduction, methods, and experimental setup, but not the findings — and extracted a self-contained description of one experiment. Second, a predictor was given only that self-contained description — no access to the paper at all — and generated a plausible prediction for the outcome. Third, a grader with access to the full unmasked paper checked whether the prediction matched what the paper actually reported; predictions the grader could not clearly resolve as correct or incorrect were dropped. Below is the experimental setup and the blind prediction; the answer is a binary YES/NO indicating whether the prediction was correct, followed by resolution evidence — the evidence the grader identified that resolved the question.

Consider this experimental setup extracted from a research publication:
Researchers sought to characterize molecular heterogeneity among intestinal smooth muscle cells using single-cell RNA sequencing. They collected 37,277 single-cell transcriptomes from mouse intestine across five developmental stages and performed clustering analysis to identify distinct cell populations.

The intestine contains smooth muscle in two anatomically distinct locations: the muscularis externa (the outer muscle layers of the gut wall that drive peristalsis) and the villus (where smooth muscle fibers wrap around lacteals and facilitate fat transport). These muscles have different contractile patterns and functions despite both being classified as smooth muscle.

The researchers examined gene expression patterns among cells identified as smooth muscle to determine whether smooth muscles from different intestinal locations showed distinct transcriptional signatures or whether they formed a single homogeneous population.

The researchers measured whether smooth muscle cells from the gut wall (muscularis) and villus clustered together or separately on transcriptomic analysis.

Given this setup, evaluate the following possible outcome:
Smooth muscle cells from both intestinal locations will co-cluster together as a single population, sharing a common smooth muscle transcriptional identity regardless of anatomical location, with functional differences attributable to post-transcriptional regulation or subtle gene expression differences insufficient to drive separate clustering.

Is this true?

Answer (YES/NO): NO